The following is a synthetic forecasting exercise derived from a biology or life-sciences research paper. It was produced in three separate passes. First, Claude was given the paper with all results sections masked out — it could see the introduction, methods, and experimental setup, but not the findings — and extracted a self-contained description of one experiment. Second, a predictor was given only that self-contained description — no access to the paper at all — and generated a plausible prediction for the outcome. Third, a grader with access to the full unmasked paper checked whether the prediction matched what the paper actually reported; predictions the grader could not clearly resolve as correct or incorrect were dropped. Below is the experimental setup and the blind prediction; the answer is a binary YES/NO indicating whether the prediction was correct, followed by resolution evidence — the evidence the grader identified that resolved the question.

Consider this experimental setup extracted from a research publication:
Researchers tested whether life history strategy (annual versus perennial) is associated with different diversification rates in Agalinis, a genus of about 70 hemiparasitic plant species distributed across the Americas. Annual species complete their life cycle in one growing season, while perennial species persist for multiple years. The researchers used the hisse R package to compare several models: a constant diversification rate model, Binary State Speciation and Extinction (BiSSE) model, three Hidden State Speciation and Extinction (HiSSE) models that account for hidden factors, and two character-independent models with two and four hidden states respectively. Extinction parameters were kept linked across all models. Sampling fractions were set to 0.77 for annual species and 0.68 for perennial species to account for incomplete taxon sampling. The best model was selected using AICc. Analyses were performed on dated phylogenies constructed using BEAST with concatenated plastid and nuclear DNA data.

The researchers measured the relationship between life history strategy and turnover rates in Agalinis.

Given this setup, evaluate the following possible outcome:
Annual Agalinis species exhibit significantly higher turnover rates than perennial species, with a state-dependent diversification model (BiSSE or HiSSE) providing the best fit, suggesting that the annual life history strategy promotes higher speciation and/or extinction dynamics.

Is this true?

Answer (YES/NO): NO